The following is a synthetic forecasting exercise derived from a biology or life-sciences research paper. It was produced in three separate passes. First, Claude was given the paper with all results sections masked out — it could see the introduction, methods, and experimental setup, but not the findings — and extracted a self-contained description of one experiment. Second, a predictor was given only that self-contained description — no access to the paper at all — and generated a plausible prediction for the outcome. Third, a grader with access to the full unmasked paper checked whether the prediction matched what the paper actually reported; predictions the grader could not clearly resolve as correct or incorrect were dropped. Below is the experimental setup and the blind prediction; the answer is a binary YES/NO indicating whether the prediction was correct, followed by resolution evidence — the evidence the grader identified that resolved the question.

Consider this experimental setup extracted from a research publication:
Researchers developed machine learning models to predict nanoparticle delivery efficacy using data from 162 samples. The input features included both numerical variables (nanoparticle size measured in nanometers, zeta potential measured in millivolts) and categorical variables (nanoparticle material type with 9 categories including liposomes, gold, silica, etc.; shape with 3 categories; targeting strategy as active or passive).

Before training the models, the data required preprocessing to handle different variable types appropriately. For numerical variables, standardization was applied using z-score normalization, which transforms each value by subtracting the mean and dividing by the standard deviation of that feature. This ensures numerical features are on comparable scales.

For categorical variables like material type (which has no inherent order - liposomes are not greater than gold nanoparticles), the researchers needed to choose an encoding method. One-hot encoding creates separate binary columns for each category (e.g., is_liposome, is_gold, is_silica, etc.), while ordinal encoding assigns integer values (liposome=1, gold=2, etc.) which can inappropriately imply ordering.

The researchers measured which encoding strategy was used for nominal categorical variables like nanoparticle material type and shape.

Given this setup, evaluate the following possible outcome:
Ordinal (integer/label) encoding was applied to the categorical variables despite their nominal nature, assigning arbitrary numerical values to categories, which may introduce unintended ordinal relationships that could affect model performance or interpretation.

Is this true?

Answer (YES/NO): NO